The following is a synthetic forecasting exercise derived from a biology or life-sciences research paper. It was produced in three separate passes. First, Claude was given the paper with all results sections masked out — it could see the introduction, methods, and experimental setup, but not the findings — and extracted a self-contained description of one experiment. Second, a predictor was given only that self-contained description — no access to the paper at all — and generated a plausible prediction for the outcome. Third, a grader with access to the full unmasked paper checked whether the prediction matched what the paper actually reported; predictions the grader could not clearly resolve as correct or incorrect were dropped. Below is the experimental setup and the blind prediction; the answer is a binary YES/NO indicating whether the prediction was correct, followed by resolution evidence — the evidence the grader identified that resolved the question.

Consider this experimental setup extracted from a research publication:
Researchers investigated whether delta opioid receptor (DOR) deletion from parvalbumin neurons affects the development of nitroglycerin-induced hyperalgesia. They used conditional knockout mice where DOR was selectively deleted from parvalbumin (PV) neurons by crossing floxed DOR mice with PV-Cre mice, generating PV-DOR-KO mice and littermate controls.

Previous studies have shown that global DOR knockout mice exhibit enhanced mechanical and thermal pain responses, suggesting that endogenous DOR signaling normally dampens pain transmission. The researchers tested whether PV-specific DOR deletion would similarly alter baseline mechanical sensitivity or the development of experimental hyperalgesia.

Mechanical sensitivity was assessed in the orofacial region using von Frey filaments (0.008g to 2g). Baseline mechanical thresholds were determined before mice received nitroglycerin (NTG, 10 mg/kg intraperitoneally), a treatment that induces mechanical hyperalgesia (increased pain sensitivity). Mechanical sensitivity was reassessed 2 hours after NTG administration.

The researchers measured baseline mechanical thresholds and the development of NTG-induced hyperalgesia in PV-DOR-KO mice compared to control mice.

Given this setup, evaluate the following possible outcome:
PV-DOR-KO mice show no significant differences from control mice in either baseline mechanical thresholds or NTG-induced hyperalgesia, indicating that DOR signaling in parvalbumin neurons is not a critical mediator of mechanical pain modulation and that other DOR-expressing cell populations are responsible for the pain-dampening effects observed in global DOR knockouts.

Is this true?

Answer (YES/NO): YES